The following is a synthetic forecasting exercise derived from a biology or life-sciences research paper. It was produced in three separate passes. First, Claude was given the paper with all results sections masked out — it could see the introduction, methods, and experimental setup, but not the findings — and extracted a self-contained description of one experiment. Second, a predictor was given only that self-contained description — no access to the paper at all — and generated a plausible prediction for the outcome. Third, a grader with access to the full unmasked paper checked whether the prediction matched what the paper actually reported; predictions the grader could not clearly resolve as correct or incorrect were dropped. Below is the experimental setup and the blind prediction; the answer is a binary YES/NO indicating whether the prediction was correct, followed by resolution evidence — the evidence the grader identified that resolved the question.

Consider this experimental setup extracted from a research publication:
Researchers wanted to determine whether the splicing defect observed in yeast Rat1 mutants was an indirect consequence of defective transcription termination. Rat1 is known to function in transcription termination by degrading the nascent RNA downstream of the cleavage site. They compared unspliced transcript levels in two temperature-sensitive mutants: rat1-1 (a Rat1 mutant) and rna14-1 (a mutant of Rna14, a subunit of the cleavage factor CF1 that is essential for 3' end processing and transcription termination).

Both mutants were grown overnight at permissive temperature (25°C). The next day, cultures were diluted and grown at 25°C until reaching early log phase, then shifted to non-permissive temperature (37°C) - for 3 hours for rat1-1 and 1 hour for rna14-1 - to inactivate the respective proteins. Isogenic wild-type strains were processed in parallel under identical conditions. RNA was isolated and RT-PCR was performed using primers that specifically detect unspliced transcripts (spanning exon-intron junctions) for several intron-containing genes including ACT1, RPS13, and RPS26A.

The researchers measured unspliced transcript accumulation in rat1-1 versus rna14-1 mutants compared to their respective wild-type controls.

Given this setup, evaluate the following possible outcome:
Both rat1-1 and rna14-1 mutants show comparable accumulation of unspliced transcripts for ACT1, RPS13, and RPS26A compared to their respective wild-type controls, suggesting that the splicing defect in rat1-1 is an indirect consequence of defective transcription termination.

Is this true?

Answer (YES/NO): NO